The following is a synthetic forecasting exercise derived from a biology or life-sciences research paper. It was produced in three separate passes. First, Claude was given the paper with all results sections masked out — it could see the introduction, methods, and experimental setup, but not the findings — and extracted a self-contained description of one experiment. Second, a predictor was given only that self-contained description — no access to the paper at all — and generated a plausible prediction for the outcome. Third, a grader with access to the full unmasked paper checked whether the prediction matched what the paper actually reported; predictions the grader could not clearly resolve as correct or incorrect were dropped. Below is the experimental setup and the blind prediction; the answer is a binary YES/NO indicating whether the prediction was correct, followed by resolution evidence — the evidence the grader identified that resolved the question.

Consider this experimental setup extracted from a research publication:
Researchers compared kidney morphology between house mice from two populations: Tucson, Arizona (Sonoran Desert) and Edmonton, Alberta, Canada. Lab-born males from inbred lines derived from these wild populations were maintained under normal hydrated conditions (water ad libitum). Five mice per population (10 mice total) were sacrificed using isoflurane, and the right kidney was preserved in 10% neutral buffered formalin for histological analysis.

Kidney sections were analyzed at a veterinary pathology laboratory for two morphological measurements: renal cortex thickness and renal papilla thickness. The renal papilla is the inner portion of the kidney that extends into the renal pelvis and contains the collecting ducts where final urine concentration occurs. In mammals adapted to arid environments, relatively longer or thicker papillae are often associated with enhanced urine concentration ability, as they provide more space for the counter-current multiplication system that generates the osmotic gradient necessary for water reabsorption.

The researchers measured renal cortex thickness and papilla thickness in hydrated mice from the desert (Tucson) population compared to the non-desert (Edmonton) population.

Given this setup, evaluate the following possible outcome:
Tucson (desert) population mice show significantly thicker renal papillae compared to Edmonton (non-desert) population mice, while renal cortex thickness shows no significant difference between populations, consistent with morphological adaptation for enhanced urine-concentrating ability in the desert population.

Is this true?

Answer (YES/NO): NO